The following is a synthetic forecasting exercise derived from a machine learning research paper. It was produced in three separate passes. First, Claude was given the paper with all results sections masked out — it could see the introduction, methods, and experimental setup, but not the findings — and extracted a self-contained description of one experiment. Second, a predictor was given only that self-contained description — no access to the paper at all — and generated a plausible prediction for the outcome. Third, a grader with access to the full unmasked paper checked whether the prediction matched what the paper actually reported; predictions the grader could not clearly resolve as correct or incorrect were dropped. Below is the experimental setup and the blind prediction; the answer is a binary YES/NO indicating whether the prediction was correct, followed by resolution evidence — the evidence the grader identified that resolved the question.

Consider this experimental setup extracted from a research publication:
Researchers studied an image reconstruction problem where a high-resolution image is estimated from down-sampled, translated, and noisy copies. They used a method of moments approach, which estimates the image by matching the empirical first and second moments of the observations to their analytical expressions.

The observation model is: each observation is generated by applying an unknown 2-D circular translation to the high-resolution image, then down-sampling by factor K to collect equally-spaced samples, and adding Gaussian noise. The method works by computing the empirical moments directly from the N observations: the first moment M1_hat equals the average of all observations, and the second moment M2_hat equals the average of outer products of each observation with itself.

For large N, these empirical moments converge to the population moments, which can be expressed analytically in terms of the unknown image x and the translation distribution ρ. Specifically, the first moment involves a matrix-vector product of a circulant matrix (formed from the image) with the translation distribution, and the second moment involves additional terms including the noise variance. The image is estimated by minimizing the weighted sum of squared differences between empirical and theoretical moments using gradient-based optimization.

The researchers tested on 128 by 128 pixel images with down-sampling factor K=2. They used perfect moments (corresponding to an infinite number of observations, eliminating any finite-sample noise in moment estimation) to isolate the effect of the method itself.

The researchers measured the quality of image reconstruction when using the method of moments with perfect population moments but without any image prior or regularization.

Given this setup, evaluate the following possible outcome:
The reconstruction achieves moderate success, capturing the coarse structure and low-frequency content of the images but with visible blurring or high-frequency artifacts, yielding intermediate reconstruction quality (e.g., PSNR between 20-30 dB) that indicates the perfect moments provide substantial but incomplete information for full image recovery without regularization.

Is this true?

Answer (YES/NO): NO